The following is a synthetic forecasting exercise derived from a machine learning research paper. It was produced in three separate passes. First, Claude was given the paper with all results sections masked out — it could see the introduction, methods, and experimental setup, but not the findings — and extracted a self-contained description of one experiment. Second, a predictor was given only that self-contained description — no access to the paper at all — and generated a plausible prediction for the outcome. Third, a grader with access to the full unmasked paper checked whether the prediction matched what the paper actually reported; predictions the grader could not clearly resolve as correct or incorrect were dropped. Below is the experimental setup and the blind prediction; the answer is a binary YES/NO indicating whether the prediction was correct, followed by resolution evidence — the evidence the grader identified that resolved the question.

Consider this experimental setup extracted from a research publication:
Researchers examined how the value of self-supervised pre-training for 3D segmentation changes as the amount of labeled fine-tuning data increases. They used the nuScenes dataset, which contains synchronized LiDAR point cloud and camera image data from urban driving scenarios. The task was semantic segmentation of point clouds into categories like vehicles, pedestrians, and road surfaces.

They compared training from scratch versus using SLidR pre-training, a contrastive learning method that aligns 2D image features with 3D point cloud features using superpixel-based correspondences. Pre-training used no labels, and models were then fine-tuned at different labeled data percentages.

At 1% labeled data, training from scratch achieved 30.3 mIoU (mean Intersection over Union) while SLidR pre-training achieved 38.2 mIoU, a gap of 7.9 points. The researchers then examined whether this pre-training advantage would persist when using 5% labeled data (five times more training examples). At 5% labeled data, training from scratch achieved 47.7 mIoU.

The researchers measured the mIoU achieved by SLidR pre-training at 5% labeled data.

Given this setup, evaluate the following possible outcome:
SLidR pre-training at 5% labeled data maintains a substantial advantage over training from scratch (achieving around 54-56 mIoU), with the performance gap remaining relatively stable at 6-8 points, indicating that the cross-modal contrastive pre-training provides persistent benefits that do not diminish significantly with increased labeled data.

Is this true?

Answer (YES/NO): NO